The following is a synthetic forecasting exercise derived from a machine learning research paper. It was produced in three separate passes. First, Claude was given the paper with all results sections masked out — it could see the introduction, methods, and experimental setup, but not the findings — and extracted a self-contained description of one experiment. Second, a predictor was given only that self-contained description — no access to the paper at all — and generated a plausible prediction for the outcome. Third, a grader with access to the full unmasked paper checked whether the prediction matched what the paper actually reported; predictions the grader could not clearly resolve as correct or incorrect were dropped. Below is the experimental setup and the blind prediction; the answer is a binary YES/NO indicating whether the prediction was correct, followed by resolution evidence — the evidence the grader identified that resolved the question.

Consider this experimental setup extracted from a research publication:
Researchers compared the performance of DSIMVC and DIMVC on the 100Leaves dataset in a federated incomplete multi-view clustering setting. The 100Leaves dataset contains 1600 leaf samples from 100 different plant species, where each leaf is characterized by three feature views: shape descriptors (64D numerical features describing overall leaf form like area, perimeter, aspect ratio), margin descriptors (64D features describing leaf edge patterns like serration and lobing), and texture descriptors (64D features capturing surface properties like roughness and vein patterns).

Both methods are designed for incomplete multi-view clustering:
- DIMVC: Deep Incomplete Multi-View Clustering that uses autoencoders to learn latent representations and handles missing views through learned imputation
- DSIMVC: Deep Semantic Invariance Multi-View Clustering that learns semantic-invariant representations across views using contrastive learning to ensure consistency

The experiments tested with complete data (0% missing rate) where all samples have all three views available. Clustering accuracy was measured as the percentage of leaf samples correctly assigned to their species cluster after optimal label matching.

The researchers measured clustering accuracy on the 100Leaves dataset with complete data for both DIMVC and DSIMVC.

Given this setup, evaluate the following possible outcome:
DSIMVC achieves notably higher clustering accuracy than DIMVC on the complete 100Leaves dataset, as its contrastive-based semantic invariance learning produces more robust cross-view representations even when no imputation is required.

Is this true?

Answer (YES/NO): NO